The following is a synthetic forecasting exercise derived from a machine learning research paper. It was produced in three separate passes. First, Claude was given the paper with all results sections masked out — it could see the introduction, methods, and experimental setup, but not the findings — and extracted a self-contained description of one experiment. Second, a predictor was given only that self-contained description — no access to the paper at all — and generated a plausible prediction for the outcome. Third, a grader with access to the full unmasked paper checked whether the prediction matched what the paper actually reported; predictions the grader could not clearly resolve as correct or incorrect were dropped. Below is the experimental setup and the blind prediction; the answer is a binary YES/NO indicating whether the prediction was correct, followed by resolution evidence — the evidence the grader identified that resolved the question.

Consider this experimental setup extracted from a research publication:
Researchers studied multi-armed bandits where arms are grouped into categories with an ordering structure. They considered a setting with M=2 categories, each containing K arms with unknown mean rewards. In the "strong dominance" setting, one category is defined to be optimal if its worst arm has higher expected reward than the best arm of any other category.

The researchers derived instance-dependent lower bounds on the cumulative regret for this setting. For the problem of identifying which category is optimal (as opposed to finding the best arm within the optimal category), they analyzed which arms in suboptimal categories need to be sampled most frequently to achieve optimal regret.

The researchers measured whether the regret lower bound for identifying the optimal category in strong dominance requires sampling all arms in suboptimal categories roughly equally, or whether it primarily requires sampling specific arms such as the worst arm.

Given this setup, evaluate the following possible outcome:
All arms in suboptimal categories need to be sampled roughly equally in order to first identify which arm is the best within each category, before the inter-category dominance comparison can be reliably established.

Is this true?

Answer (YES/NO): NO